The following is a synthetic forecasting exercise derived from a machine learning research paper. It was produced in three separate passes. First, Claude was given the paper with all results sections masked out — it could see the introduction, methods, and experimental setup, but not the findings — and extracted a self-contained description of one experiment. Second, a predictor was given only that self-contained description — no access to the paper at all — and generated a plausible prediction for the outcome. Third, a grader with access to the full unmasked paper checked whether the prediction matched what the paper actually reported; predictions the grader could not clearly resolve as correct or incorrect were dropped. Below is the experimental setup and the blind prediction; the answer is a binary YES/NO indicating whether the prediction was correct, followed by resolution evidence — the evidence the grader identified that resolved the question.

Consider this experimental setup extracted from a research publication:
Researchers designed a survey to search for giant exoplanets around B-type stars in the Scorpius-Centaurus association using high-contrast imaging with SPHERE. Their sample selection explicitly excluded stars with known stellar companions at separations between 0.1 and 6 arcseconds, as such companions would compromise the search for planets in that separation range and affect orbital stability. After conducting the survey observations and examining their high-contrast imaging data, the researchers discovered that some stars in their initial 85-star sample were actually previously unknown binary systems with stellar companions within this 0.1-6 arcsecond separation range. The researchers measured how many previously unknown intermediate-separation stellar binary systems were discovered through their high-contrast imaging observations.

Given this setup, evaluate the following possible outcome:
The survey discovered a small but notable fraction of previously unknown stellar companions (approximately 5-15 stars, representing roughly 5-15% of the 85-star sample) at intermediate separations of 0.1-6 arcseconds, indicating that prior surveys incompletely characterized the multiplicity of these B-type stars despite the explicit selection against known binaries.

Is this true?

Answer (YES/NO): YES